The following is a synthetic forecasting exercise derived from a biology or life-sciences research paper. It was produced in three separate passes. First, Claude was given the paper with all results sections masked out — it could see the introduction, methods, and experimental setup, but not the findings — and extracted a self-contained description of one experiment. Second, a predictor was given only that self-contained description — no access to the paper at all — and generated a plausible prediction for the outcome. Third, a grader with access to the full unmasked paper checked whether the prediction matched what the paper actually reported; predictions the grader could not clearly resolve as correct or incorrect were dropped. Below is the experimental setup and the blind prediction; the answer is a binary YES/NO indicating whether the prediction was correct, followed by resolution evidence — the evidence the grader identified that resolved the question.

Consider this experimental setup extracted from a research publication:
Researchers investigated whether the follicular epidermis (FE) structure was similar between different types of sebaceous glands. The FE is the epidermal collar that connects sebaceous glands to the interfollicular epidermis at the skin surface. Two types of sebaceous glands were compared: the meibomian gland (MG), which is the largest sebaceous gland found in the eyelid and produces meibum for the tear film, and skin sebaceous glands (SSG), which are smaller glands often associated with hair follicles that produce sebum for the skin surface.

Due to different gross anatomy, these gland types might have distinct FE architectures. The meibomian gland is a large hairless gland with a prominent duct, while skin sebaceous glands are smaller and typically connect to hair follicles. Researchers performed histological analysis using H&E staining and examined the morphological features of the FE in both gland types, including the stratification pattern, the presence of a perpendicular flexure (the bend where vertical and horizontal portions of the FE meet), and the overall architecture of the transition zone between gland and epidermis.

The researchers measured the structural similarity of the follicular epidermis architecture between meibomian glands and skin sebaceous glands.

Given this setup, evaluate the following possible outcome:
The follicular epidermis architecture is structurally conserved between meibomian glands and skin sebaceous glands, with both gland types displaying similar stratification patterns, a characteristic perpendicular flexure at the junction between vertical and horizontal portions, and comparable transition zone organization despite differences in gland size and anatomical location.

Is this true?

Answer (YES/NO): YES